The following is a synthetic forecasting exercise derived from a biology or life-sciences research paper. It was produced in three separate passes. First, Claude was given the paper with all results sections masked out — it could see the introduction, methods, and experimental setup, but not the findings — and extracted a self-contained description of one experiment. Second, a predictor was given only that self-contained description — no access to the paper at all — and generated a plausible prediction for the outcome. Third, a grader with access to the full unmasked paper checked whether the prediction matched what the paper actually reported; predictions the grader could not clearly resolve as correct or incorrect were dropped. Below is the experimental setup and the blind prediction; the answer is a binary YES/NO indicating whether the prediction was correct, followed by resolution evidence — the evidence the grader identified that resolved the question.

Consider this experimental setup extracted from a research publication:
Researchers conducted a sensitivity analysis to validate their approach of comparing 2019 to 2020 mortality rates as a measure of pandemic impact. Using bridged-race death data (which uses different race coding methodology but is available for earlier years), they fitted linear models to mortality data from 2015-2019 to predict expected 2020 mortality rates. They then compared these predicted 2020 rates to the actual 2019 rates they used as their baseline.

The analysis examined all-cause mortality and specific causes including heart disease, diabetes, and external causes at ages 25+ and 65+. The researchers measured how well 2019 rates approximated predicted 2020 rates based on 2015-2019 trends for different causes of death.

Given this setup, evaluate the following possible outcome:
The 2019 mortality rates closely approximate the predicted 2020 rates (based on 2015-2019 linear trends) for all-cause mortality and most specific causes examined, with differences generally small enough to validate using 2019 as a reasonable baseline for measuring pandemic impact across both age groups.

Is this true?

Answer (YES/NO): YES